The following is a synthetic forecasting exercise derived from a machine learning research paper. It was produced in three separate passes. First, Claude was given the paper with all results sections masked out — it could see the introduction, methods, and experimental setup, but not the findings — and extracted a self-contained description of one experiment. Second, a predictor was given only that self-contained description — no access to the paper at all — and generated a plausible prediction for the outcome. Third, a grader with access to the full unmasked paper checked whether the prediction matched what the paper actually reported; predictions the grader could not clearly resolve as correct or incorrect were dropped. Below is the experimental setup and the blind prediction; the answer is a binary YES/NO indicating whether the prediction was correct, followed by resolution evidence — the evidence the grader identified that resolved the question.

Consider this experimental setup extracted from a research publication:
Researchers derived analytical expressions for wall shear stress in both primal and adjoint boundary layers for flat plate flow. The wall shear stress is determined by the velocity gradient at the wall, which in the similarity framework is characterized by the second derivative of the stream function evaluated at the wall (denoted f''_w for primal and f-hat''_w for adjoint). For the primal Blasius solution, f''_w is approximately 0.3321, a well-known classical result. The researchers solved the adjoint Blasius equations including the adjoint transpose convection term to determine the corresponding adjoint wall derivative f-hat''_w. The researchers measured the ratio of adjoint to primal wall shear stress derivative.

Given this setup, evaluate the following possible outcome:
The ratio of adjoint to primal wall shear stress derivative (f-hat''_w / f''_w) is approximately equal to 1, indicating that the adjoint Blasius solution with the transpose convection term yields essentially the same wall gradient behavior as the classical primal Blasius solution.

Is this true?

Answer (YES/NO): NO